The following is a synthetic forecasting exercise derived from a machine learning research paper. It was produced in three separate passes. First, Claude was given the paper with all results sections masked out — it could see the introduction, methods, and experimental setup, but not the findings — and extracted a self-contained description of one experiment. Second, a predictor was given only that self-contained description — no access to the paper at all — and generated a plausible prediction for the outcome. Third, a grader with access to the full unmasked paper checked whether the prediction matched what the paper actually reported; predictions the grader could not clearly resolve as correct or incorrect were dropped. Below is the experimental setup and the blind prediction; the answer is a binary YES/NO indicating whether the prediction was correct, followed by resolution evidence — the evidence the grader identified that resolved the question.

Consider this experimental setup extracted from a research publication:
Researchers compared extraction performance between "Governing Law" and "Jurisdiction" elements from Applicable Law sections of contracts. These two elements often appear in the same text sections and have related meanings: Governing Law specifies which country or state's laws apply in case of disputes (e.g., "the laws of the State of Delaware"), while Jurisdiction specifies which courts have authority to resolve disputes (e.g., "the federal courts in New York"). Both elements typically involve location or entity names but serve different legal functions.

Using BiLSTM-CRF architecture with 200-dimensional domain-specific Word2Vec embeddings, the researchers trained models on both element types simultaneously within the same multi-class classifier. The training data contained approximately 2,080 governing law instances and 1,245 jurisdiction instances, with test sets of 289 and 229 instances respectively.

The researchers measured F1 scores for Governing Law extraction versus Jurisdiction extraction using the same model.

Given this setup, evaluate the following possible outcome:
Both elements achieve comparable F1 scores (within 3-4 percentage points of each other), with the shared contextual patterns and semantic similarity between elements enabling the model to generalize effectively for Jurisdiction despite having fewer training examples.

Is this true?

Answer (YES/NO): NO